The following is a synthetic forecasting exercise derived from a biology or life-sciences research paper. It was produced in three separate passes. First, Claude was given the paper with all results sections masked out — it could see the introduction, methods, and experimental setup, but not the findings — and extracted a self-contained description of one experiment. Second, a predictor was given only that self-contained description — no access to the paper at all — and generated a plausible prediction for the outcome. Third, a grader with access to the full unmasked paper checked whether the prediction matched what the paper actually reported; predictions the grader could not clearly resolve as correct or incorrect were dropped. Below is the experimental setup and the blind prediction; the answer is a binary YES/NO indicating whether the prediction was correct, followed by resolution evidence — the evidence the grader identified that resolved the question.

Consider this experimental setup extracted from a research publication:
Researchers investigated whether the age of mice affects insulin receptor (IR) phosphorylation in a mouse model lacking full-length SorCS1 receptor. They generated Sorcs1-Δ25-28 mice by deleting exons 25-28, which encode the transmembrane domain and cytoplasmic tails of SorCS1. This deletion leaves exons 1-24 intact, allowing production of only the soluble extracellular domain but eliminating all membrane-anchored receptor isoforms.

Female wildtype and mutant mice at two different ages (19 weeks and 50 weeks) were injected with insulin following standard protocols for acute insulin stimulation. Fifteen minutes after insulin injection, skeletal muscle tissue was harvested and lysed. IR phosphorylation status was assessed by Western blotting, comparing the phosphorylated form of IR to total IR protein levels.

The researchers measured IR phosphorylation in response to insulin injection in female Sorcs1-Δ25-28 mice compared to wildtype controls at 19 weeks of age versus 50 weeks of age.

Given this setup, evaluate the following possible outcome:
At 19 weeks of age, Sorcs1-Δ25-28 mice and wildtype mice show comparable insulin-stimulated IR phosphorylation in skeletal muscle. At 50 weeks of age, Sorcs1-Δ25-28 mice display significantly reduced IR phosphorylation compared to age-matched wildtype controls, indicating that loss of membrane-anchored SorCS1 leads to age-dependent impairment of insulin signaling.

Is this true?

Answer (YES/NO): YES